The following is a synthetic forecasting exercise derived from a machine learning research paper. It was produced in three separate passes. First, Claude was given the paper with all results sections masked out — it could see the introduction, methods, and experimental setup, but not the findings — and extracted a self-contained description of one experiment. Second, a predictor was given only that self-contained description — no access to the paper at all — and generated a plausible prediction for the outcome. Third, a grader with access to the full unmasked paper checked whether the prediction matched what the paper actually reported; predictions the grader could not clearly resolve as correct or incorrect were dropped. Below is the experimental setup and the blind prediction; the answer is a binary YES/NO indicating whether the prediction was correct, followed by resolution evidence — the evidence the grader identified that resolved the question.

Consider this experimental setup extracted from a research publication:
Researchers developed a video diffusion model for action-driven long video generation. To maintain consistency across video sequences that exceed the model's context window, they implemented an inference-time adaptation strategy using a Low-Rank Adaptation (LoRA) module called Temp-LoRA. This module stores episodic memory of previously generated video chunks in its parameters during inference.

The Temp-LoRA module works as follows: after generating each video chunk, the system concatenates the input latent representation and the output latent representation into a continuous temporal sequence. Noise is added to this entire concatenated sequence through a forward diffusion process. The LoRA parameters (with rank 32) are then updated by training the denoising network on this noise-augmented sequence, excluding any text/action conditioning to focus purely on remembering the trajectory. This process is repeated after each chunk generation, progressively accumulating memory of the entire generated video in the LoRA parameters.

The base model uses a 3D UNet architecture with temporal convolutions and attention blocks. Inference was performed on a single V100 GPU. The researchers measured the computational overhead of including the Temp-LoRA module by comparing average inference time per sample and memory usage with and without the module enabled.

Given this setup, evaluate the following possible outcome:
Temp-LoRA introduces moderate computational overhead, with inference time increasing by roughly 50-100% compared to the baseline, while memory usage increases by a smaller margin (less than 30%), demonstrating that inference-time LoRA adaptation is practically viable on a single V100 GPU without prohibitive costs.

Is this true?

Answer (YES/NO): NO